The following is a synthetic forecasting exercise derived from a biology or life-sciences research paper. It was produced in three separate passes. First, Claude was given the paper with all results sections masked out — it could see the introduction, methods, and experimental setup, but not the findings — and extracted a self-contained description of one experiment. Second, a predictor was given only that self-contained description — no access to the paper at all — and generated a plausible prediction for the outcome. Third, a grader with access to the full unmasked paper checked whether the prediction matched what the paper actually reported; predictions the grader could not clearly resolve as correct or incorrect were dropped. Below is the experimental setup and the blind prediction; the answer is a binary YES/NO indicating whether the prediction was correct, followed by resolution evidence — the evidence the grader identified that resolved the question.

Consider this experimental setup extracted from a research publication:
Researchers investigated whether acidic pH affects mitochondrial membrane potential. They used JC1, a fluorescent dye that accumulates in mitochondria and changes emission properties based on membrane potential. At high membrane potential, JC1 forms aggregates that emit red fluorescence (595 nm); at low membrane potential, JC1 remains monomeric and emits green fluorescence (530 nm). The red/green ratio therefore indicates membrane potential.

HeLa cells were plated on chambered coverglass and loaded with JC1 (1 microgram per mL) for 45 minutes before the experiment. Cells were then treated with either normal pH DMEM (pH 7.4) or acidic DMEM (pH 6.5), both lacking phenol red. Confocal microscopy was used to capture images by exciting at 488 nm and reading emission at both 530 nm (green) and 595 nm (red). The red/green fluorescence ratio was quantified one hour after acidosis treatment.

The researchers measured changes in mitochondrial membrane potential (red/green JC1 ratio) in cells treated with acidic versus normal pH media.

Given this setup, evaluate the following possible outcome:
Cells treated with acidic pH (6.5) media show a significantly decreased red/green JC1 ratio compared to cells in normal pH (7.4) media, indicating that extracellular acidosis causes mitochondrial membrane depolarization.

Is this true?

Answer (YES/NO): NO